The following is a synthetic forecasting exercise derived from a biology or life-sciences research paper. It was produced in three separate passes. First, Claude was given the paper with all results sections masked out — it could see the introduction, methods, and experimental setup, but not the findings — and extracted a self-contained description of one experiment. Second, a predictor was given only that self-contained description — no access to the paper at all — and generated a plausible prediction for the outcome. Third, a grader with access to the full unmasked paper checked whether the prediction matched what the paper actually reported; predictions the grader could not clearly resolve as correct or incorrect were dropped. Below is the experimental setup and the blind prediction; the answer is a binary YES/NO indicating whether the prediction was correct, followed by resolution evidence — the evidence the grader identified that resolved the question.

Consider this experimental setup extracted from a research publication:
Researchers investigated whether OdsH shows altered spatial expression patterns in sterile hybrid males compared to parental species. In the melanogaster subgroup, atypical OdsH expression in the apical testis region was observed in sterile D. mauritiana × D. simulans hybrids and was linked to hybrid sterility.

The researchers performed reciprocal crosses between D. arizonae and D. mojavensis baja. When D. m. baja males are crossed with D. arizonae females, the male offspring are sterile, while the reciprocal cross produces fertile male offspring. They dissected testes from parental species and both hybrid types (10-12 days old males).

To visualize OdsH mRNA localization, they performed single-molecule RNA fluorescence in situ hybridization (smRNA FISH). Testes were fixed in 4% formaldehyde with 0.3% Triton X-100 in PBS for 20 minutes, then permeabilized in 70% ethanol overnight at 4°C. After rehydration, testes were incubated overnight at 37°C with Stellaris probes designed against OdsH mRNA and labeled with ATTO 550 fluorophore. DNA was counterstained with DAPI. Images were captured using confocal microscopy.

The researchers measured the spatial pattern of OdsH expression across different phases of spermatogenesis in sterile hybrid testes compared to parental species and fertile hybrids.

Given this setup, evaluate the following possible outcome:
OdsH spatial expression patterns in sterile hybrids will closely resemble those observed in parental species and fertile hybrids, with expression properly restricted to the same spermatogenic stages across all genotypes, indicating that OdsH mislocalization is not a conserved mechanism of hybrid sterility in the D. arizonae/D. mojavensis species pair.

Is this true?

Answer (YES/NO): YES